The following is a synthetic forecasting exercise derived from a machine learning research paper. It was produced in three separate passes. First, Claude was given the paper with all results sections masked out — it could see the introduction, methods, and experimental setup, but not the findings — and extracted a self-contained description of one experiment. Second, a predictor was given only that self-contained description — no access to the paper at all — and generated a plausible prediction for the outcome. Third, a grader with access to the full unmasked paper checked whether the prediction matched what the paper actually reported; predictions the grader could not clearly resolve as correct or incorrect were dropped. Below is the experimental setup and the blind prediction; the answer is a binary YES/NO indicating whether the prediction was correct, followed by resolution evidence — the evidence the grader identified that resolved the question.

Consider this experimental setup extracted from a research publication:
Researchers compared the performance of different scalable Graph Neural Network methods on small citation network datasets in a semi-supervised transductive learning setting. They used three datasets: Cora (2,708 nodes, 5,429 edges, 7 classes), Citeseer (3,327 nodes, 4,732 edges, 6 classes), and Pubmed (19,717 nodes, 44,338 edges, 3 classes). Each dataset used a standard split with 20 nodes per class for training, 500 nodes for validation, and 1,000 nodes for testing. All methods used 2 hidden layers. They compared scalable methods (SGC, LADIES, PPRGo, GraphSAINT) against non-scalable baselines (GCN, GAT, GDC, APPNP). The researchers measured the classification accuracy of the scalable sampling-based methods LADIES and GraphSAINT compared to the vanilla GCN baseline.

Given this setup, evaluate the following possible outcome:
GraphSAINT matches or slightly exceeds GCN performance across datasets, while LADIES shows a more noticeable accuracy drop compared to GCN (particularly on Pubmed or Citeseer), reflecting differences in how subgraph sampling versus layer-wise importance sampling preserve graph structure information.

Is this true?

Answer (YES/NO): NO